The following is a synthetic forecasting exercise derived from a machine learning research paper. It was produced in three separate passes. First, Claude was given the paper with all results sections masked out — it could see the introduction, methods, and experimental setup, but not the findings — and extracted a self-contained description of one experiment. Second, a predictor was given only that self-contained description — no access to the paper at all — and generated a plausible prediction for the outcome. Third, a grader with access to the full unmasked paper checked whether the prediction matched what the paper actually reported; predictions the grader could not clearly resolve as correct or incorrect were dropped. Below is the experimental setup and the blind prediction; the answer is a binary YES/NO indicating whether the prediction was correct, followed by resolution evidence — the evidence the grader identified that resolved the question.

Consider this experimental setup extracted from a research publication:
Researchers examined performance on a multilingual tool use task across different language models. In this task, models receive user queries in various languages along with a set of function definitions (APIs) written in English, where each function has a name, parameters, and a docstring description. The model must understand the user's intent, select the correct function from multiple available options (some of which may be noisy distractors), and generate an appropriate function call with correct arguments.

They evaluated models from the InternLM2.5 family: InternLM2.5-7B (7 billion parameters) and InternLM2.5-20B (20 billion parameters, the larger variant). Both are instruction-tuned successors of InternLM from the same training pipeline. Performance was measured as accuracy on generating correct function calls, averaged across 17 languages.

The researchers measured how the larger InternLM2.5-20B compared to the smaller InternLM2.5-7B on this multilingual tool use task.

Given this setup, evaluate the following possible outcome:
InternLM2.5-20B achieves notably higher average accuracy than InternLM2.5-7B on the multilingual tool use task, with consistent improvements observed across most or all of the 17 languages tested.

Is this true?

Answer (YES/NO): NO